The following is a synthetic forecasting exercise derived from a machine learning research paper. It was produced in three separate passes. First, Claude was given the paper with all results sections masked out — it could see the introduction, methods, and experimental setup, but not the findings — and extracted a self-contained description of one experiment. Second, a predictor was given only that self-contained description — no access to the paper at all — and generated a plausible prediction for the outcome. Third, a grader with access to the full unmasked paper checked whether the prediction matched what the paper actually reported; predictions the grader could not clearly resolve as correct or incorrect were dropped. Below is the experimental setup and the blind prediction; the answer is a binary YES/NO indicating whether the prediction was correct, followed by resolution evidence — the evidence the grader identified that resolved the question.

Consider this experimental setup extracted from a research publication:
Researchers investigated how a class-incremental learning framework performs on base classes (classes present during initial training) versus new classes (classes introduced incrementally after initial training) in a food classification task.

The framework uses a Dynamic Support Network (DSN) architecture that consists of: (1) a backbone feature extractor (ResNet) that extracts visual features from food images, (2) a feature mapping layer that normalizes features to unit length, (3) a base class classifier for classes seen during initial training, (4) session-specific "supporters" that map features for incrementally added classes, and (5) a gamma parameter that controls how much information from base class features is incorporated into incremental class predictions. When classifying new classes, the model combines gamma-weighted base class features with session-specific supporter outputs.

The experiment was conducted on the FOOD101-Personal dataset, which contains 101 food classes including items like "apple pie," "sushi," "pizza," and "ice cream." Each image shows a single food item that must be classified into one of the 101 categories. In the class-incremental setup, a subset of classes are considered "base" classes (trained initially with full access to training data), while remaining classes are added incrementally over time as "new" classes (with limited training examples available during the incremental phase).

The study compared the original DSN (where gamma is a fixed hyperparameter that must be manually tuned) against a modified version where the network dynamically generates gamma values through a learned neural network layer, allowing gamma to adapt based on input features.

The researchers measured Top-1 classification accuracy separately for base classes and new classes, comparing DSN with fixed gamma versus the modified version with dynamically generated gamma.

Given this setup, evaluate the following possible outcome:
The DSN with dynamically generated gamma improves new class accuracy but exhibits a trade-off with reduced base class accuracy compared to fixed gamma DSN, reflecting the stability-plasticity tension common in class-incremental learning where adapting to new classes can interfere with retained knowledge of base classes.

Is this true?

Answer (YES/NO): NO